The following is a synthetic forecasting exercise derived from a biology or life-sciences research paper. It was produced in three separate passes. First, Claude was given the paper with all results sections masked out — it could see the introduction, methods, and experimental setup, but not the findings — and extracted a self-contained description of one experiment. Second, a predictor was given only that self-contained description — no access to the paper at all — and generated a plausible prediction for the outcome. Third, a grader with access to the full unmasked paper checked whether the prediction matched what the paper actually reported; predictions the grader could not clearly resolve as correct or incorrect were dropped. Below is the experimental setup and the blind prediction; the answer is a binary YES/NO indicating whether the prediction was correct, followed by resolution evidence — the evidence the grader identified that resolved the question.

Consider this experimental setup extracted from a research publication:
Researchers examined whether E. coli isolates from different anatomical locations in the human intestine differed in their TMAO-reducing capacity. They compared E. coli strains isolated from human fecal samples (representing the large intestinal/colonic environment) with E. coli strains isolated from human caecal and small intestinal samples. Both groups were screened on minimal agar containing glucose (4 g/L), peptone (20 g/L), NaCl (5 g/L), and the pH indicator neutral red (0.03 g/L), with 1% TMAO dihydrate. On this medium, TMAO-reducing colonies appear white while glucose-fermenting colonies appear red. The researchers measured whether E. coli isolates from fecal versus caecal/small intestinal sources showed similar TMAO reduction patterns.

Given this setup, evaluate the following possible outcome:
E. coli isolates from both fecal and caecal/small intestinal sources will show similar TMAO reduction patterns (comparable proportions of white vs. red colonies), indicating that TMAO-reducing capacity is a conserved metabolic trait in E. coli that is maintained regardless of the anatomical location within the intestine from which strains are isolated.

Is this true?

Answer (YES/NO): NO